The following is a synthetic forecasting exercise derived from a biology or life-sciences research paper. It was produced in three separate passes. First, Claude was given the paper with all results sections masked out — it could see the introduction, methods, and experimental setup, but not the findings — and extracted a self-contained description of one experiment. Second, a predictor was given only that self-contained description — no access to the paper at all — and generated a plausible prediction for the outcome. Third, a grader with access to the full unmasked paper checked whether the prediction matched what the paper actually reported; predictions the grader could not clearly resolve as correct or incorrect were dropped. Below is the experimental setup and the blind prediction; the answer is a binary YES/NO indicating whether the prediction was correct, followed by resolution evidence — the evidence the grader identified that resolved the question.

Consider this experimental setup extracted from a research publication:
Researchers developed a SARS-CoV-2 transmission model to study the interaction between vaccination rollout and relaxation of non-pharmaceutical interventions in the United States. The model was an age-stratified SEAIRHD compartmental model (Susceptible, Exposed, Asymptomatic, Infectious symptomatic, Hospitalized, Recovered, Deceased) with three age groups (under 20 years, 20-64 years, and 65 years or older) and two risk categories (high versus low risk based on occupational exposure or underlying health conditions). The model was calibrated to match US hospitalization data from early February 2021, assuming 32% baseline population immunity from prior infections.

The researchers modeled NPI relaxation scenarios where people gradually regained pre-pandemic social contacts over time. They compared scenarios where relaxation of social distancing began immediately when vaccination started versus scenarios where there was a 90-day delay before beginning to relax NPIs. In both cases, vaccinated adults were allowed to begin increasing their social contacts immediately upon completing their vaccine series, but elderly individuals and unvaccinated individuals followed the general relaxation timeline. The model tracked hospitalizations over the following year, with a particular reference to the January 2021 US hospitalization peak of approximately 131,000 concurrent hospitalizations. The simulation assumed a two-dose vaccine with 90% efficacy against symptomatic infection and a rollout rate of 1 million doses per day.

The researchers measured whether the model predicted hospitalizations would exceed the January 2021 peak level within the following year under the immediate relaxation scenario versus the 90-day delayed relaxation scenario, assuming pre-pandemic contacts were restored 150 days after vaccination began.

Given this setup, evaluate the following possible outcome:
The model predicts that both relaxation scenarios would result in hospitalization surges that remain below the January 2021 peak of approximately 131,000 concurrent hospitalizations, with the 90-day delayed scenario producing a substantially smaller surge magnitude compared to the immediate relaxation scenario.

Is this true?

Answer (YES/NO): NO